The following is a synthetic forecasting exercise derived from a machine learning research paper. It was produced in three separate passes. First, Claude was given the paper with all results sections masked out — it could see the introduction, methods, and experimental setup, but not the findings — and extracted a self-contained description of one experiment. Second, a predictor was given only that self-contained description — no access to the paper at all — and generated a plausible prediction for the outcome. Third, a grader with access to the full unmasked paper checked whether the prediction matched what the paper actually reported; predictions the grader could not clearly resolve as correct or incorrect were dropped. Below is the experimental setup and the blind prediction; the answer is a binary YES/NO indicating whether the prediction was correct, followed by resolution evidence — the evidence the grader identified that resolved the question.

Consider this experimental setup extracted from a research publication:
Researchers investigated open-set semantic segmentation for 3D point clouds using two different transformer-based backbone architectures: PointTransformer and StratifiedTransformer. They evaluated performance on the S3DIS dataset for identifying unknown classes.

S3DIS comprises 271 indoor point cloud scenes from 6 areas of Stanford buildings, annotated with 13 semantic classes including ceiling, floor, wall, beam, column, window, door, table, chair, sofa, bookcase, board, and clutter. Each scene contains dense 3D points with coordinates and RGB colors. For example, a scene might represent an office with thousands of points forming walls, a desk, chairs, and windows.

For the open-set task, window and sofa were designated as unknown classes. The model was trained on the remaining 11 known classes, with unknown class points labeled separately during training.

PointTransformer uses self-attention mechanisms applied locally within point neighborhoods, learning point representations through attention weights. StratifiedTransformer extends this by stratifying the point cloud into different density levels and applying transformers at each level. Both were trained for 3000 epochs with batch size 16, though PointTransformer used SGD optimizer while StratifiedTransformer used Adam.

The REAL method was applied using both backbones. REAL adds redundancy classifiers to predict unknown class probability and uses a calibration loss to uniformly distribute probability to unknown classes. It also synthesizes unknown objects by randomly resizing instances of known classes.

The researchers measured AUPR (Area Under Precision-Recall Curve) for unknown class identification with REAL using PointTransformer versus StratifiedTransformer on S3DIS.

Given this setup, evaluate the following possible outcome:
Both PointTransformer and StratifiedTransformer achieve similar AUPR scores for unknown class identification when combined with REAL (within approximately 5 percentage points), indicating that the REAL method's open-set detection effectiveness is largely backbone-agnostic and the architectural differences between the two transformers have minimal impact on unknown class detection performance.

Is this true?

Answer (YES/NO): NO